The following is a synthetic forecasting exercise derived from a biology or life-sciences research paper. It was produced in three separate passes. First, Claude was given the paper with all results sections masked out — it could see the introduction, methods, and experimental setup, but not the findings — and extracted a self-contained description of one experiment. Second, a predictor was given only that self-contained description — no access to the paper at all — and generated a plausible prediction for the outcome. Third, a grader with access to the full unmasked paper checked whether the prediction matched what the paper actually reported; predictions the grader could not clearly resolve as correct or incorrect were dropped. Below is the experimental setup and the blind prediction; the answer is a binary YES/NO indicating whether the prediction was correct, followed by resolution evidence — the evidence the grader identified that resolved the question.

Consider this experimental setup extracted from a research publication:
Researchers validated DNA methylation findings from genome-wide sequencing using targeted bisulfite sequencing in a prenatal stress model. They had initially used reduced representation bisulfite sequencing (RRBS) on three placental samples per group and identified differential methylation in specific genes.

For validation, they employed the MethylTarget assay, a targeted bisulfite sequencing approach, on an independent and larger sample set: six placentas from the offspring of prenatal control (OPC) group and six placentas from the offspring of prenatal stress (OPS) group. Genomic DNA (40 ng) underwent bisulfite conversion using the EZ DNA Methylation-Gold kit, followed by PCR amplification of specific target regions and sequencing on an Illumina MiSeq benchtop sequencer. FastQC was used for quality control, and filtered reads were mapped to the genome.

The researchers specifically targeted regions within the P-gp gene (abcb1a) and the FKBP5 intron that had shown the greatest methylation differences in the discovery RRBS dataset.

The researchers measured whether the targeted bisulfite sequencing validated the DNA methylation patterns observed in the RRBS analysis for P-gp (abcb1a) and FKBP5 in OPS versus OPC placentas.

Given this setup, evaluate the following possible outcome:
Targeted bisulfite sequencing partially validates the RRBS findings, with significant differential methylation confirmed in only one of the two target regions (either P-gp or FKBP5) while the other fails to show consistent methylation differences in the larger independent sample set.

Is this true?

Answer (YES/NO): NO